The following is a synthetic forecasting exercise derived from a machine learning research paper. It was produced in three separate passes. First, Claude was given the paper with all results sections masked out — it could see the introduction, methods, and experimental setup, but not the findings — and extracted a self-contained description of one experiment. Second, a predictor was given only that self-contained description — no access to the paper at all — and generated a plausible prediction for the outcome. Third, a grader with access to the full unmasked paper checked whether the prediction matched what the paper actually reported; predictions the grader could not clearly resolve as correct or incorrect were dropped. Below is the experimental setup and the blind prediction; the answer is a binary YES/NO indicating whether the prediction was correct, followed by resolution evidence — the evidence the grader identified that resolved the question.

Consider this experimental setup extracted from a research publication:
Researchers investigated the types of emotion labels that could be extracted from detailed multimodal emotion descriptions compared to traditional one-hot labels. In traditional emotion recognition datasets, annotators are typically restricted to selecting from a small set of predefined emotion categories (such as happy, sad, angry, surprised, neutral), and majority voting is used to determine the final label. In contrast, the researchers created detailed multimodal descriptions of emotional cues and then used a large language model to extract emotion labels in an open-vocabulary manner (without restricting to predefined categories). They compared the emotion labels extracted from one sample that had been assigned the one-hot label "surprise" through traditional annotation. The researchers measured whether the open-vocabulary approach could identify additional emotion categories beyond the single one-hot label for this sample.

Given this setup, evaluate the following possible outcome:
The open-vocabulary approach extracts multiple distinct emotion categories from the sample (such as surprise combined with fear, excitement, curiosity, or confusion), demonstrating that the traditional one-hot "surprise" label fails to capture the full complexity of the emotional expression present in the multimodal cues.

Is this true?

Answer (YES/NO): YES